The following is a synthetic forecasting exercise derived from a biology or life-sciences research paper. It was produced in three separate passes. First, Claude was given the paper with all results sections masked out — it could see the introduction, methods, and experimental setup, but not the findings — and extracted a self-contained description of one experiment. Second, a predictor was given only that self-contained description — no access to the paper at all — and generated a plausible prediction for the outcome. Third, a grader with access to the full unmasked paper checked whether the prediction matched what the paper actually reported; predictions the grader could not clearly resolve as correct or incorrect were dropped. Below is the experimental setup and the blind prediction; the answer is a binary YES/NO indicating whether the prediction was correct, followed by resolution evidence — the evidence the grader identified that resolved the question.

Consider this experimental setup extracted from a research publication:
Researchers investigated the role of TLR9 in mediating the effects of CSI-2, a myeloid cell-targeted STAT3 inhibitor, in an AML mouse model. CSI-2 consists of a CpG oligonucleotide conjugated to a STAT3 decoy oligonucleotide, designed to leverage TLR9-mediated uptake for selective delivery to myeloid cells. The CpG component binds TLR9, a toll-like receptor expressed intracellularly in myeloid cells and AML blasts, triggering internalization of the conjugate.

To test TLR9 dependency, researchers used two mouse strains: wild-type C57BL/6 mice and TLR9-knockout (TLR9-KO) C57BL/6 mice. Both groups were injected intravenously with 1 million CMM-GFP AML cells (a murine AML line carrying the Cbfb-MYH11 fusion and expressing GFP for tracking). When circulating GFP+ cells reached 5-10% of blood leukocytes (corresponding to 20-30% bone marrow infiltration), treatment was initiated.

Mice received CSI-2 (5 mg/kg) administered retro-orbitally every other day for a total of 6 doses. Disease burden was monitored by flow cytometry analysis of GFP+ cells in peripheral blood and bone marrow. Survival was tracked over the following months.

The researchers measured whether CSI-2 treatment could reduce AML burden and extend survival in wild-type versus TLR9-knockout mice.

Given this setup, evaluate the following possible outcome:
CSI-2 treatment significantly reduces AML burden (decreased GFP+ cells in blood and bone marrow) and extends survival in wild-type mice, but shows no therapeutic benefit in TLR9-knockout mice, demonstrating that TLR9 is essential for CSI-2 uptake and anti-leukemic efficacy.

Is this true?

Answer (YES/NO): NO